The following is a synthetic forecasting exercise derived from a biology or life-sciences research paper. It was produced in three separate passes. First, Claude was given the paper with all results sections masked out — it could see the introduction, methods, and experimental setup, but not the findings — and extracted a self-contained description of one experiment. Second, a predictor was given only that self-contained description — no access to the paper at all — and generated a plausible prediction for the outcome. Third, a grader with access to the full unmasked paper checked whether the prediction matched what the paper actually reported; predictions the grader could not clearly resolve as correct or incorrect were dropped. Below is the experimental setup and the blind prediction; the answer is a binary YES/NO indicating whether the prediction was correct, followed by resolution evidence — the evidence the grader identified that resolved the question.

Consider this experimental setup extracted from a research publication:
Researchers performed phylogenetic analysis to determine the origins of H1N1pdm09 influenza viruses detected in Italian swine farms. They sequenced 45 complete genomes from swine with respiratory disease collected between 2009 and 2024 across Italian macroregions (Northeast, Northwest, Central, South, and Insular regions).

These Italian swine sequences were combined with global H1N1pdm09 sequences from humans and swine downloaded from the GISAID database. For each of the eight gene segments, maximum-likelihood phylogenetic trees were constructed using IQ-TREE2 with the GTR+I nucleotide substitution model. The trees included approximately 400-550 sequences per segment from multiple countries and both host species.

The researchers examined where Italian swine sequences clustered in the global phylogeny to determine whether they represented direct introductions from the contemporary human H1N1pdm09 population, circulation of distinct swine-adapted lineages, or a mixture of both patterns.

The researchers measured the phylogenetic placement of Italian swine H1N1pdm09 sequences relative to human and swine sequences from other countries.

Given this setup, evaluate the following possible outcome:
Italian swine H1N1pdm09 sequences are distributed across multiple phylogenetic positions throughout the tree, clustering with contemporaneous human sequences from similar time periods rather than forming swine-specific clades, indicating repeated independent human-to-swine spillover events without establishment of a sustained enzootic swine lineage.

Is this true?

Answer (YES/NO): NO